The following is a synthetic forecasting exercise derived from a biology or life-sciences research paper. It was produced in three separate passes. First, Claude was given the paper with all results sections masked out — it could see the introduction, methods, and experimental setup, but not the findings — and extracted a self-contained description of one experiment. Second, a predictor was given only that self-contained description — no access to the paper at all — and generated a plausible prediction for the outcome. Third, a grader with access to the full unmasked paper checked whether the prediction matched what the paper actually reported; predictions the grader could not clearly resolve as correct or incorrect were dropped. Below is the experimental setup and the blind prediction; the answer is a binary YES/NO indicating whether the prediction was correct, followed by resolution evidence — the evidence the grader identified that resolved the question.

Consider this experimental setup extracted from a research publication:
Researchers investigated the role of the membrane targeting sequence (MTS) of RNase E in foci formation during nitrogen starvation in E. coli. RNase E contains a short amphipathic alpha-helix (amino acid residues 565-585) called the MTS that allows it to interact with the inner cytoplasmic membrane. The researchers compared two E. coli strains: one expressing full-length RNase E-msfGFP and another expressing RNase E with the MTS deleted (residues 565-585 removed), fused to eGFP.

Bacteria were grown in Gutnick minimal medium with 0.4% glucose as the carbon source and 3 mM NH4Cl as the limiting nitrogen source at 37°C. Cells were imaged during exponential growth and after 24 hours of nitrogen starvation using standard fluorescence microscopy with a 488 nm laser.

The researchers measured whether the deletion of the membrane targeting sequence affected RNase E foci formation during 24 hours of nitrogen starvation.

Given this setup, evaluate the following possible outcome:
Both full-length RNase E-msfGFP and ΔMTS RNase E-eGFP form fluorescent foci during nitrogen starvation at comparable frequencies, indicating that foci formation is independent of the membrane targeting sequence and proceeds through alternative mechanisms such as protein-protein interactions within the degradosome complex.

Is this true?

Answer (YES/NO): YES